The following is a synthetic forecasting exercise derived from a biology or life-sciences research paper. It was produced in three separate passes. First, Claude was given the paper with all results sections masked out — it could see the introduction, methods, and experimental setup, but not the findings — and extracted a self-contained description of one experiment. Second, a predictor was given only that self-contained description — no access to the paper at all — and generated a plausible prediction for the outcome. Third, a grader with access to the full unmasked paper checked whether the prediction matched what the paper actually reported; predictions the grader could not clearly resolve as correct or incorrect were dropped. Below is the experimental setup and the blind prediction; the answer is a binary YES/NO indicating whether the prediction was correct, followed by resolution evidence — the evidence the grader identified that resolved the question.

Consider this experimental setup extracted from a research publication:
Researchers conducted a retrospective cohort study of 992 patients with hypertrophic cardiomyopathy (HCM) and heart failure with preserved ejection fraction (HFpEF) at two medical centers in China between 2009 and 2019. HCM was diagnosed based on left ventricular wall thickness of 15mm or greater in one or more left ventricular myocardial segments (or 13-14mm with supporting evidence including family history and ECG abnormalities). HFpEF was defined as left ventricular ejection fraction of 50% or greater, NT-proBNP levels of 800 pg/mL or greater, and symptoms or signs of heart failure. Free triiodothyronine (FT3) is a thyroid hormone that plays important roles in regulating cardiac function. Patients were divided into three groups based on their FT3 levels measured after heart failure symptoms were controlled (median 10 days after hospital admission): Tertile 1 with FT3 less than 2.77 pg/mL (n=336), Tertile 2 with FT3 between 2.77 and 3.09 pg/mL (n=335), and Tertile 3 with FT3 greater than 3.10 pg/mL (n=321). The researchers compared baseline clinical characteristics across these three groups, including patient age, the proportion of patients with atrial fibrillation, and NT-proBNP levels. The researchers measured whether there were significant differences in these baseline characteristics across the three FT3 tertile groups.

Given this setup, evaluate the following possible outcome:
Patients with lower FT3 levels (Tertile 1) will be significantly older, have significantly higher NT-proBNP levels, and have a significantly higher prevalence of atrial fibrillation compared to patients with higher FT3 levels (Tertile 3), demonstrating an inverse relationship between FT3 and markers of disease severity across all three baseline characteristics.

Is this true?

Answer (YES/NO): NO